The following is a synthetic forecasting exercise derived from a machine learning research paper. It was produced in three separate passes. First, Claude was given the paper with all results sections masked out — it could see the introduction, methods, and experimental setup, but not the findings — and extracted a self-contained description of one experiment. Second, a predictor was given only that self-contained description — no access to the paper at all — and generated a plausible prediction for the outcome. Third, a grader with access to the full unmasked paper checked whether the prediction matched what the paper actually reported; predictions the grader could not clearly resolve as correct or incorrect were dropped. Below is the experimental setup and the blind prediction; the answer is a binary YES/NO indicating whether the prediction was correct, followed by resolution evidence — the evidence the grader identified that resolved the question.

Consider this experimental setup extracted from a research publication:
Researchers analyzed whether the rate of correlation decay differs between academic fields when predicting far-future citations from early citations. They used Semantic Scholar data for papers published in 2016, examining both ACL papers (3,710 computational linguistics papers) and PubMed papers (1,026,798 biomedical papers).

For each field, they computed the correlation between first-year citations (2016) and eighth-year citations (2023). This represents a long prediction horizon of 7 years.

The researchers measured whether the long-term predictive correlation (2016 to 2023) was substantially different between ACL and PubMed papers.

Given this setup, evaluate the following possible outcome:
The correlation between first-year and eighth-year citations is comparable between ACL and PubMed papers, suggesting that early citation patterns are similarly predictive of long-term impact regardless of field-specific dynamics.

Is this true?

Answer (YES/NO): YES